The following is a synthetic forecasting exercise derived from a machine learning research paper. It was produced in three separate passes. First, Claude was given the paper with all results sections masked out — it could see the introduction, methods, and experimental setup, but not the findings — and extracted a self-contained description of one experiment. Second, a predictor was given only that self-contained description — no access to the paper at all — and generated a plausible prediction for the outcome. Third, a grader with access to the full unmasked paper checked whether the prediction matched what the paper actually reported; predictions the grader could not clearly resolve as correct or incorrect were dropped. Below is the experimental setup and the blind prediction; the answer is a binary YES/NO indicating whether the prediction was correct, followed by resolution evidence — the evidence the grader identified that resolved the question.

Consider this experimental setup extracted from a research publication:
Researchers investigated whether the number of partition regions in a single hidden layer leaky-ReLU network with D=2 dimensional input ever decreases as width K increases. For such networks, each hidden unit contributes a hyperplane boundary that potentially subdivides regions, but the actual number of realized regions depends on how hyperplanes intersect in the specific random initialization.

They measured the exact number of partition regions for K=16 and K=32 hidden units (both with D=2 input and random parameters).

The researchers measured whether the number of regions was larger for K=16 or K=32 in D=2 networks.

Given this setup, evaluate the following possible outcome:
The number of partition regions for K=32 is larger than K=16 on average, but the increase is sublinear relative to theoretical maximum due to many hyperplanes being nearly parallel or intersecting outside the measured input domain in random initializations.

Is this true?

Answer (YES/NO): NO